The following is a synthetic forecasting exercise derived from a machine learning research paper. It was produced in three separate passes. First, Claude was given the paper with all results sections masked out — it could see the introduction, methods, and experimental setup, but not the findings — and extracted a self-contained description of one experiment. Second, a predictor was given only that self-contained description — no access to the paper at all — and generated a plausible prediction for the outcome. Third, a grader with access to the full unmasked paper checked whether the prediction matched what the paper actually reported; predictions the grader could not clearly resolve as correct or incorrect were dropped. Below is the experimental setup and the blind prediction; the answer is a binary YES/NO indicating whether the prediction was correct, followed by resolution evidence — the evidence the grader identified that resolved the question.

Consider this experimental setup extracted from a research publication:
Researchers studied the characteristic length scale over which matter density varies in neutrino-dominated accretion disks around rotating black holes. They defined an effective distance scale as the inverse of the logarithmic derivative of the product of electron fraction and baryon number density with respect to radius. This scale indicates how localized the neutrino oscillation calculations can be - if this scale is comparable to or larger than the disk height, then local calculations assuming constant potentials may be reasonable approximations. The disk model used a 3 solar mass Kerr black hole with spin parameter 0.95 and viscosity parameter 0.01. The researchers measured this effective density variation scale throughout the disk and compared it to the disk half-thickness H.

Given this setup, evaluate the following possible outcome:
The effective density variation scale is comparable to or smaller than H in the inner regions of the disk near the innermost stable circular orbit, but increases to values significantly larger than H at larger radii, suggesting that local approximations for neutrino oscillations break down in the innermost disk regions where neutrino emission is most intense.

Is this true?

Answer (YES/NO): NO